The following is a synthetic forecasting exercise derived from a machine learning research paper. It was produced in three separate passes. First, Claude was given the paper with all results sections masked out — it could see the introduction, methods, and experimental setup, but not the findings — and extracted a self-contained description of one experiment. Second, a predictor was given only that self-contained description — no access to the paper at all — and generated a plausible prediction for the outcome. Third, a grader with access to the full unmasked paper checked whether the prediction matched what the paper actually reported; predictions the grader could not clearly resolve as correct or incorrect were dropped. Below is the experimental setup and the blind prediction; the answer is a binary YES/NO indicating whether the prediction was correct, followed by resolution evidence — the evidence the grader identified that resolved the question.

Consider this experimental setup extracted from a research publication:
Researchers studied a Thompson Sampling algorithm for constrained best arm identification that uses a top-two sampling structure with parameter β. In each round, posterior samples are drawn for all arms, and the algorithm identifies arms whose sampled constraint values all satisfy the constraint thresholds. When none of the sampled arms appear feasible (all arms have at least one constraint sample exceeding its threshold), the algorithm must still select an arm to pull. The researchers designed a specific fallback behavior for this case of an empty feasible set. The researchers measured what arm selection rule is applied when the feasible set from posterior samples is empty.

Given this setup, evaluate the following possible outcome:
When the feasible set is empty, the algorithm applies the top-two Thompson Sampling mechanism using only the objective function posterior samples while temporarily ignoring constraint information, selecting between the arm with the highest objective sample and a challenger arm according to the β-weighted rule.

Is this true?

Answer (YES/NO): NO